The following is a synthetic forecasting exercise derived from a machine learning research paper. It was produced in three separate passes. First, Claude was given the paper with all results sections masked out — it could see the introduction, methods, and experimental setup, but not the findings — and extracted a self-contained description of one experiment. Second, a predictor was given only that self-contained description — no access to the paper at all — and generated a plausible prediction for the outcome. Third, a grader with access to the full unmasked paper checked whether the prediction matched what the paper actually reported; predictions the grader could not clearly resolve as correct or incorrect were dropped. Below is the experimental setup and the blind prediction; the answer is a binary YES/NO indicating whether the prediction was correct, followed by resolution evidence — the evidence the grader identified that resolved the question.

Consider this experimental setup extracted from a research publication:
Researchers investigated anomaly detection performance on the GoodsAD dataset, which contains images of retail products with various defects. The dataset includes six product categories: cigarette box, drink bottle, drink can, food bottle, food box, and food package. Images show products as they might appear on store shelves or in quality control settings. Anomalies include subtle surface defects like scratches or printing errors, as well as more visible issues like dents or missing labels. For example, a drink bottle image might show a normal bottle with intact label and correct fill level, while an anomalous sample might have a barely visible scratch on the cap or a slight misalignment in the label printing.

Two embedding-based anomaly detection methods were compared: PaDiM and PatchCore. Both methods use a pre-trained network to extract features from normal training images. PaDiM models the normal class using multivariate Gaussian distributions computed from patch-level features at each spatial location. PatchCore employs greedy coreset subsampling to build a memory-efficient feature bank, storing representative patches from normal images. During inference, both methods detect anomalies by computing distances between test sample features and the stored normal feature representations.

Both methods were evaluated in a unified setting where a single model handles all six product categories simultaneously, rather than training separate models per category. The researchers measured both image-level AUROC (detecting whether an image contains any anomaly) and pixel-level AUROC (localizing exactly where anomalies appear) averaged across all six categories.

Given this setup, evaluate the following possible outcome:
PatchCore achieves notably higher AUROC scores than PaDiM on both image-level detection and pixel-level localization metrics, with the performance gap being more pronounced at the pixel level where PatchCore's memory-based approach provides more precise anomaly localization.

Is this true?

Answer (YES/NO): NO